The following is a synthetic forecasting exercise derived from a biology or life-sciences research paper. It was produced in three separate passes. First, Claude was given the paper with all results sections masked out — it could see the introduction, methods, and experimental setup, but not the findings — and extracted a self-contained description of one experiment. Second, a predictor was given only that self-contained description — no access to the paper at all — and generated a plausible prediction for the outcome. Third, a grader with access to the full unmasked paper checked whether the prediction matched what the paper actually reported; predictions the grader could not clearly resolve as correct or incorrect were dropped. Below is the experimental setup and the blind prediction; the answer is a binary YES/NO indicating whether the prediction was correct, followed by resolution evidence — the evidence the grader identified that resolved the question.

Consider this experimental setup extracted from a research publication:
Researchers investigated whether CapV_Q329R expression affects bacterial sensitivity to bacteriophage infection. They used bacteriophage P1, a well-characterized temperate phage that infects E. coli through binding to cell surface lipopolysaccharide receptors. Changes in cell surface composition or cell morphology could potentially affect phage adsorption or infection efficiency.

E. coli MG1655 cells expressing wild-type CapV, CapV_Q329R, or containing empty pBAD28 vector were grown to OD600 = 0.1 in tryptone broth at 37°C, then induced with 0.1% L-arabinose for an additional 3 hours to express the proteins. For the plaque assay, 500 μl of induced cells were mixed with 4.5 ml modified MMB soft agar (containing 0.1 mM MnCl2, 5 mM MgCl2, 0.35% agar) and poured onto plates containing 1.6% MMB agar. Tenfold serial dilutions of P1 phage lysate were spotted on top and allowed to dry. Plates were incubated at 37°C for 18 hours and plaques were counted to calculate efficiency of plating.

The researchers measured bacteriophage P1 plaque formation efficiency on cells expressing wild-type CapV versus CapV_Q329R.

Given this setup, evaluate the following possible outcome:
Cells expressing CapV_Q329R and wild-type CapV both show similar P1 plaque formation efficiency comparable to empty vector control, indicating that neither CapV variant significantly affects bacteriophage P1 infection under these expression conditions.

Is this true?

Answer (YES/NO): NO